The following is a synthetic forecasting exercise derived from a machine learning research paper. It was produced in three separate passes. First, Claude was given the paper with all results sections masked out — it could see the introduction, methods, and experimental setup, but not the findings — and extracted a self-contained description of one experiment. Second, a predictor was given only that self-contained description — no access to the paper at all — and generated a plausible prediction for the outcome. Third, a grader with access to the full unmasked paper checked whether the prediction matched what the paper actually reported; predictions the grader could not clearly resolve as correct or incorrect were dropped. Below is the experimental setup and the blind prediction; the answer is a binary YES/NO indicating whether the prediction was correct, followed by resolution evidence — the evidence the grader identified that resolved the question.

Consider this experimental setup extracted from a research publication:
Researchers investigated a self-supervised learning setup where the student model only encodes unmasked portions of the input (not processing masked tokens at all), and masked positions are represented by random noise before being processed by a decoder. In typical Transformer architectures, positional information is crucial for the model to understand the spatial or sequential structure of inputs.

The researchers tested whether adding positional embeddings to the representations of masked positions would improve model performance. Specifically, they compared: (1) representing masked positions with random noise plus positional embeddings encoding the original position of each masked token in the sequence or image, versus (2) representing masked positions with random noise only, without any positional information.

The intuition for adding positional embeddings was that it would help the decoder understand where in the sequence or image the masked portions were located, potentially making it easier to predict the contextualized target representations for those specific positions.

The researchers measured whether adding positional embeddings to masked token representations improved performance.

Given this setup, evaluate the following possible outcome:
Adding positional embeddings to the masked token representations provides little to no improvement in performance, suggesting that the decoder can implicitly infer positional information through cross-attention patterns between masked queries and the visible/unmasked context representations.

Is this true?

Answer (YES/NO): YES